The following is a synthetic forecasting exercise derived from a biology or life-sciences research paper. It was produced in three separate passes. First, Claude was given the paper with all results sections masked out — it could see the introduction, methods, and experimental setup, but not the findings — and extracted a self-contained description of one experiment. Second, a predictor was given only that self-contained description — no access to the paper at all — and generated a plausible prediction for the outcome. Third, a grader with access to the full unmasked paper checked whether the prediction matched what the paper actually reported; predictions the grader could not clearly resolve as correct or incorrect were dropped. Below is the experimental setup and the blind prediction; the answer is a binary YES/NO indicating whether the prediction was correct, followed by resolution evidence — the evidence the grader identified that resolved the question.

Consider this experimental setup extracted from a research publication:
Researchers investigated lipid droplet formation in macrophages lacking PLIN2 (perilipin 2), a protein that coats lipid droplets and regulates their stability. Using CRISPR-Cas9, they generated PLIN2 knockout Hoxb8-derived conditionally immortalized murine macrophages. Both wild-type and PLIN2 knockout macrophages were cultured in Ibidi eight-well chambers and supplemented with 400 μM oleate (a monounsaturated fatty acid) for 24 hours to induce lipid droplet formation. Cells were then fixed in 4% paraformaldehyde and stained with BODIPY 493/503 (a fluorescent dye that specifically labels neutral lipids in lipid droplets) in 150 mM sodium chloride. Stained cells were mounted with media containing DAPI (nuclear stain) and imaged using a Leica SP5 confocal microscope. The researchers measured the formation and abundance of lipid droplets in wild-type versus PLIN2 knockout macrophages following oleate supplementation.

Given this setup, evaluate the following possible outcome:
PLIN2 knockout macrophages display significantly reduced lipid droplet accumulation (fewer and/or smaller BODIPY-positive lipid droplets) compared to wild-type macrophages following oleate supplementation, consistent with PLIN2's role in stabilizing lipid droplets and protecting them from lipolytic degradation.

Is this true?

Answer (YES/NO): YES